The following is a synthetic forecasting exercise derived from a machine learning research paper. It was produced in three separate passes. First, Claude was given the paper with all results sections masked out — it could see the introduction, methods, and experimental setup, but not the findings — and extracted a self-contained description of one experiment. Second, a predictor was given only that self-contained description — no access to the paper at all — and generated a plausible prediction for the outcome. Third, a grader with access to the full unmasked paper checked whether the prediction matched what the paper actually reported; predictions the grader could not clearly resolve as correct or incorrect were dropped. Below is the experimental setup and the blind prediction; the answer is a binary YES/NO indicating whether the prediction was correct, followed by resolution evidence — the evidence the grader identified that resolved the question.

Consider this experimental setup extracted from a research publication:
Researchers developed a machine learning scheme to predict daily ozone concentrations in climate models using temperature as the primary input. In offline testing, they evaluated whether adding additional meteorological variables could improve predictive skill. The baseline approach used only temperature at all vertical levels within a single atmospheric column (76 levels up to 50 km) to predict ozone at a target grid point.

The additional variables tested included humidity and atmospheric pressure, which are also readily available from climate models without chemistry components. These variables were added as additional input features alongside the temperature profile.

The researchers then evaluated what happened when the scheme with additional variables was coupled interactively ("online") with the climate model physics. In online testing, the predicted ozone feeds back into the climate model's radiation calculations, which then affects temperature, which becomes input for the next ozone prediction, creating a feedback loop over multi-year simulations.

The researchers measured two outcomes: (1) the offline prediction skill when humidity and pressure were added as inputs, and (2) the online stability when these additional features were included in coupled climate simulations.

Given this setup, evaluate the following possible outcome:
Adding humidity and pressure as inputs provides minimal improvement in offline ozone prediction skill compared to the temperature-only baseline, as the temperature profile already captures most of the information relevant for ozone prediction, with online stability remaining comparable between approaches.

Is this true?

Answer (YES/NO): NO